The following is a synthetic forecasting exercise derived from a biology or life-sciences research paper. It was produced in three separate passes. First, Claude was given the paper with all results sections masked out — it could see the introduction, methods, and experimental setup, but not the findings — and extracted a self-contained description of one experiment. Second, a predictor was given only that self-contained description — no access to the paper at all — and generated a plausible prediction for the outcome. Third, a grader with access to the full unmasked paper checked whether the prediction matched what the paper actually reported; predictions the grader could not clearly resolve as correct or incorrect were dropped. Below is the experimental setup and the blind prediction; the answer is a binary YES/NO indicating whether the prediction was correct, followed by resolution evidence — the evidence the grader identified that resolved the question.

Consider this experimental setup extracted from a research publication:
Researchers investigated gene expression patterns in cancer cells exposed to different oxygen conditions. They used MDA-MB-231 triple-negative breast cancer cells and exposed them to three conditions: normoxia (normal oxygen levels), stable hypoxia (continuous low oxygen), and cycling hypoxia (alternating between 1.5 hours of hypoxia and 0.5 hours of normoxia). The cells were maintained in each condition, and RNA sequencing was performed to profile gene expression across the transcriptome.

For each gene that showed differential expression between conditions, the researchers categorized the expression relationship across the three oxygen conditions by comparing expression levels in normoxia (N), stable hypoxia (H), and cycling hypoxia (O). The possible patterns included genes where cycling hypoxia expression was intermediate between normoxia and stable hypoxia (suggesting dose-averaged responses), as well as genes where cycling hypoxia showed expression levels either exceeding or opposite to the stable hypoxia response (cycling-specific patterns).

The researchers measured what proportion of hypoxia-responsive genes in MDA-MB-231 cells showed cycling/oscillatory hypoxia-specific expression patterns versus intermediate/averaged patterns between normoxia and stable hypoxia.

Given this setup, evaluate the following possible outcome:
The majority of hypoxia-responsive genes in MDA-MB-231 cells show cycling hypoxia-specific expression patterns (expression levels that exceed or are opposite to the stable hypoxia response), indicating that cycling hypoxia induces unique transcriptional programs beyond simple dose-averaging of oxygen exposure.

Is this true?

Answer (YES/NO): NO